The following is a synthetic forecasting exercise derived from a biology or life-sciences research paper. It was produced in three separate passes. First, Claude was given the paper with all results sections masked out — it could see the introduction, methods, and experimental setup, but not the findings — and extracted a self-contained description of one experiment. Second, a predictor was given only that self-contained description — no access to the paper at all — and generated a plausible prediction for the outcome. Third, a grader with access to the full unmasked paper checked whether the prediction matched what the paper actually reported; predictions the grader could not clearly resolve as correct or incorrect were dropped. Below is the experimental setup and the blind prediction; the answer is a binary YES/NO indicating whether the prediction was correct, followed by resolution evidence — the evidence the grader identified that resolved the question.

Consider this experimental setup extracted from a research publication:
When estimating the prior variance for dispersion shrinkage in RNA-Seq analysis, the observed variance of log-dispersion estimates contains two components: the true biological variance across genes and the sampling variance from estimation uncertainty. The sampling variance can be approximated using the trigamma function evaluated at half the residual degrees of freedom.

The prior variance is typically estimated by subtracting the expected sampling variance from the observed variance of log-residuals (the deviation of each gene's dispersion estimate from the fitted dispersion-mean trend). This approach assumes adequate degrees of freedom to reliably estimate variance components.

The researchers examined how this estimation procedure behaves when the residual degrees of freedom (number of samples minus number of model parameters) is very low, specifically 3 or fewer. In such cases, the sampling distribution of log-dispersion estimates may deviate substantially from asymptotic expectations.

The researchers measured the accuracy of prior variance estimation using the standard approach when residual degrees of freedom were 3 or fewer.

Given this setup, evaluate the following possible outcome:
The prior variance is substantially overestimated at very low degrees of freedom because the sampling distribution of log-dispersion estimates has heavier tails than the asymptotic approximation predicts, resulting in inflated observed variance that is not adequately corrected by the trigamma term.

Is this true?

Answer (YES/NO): NO